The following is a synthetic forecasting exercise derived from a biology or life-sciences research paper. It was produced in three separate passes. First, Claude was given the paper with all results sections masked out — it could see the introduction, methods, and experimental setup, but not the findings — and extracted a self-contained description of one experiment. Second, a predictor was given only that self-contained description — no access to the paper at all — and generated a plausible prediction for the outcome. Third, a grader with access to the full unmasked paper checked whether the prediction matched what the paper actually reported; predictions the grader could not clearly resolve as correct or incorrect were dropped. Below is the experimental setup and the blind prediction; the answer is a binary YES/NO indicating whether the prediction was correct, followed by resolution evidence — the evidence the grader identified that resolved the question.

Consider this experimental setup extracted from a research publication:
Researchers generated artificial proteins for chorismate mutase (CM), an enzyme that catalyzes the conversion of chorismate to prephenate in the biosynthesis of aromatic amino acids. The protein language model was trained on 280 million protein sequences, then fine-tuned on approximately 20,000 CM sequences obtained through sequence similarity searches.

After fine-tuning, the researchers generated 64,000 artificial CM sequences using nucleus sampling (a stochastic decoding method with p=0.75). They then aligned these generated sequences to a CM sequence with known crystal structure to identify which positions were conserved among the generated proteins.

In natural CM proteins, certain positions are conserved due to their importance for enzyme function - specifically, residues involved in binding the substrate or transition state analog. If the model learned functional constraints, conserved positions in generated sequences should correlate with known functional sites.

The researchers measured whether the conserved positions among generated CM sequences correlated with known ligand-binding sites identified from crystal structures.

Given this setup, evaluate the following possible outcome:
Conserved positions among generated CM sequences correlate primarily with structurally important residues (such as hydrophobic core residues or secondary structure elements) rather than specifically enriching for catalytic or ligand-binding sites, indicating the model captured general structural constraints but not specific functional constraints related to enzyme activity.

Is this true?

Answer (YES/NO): NO